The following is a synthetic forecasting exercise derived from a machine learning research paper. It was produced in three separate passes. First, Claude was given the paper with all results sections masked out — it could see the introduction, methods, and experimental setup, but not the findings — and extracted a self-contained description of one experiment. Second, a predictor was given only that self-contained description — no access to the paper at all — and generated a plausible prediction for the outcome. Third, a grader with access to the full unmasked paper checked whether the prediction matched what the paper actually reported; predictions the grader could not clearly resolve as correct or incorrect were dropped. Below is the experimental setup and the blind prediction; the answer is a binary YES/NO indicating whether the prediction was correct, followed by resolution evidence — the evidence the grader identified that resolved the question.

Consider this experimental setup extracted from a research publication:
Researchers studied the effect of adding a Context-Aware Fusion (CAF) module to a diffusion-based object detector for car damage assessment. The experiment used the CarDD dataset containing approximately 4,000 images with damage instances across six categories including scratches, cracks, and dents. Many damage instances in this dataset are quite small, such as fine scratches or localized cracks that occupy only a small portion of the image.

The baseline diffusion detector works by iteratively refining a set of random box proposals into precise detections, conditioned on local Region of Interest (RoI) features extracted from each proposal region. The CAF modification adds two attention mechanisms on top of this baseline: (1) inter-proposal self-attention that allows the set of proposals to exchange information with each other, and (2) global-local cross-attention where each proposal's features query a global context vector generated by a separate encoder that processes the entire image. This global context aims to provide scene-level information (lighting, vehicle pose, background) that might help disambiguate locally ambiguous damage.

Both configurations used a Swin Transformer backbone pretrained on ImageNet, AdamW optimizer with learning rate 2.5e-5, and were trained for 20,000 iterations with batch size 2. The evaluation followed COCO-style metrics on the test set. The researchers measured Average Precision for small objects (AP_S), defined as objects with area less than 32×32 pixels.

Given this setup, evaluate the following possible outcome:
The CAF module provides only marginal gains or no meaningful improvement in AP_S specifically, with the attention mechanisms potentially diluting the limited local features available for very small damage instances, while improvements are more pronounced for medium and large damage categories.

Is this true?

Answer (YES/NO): NO